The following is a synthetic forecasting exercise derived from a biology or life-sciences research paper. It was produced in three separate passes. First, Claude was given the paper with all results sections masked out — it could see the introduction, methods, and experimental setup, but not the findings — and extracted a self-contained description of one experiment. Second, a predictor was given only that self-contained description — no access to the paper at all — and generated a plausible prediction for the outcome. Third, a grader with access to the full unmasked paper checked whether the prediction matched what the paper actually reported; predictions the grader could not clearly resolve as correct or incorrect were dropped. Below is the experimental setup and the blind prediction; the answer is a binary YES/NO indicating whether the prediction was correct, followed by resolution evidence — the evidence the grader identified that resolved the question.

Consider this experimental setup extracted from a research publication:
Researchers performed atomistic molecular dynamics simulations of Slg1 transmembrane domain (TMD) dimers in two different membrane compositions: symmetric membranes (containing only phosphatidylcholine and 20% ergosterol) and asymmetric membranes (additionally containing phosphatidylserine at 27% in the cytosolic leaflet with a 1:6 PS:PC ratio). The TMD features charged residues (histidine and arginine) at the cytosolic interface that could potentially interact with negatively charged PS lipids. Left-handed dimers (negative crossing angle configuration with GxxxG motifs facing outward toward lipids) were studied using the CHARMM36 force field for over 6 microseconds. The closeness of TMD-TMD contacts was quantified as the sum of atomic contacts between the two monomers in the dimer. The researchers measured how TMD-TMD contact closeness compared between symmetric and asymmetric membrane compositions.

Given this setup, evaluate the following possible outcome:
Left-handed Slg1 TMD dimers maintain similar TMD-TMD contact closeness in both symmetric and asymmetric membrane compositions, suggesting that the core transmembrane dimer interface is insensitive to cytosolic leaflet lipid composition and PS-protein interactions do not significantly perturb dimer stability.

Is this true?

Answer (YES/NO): NO